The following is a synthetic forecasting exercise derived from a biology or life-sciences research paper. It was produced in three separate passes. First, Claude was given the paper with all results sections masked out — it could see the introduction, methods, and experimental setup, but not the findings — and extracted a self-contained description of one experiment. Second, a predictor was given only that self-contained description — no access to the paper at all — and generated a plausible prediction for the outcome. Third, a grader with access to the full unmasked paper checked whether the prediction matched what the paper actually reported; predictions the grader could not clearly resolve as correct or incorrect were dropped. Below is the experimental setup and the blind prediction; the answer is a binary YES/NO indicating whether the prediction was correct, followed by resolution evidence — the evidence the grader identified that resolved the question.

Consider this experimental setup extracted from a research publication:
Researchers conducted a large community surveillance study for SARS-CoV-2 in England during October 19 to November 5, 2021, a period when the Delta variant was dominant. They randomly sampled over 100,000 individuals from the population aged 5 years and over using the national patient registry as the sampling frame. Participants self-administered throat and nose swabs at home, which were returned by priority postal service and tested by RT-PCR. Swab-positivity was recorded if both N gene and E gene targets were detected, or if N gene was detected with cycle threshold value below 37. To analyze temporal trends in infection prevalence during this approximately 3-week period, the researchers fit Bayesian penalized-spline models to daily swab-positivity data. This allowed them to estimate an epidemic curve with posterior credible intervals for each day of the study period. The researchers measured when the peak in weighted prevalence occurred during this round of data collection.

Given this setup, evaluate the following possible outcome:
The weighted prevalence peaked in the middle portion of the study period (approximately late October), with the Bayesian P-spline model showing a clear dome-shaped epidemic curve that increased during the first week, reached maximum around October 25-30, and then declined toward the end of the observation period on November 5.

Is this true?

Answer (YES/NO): NO